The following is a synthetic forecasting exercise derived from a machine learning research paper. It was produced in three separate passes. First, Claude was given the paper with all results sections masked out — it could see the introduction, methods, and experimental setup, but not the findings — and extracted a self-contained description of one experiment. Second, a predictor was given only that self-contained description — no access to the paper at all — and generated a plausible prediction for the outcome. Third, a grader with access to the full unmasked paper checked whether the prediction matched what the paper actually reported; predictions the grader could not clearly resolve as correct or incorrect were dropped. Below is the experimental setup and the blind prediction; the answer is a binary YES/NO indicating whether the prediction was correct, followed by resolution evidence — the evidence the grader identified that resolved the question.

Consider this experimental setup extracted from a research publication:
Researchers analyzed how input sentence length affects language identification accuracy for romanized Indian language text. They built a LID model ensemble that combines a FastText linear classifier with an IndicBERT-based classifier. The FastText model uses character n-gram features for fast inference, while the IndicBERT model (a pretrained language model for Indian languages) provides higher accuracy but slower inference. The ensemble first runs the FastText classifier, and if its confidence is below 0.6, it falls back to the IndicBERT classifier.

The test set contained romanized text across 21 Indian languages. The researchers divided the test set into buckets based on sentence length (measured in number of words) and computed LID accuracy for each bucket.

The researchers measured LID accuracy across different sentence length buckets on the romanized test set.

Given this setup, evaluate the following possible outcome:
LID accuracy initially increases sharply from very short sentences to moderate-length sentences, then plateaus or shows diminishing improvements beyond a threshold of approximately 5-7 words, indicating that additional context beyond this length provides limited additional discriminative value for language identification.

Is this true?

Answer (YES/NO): NO